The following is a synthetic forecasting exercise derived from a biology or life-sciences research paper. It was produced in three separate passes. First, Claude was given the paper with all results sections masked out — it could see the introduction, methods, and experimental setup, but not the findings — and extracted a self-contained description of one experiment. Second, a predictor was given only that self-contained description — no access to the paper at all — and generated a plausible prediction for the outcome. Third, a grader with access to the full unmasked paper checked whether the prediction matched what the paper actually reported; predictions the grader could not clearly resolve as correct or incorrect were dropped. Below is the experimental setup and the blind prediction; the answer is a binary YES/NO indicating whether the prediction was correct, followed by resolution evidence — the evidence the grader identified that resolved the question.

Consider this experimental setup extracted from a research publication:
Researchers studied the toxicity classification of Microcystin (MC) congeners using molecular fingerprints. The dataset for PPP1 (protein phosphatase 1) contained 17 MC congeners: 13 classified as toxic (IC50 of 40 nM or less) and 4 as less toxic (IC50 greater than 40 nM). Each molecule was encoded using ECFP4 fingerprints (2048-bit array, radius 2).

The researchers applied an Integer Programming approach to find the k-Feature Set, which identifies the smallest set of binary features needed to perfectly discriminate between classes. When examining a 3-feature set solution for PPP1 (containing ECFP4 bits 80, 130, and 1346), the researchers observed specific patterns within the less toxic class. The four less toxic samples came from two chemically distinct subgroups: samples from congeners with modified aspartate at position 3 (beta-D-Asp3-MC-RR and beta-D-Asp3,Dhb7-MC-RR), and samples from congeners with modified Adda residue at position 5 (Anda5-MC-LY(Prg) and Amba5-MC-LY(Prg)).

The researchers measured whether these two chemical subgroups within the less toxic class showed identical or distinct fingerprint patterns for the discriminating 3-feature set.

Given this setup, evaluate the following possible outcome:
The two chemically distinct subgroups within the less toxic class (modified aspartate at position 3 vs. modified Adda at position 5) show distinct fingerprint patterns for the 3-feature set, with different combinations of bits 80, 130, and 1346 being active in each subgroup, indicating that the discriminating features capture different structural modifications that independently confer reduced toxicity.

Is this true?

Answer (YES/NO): YES